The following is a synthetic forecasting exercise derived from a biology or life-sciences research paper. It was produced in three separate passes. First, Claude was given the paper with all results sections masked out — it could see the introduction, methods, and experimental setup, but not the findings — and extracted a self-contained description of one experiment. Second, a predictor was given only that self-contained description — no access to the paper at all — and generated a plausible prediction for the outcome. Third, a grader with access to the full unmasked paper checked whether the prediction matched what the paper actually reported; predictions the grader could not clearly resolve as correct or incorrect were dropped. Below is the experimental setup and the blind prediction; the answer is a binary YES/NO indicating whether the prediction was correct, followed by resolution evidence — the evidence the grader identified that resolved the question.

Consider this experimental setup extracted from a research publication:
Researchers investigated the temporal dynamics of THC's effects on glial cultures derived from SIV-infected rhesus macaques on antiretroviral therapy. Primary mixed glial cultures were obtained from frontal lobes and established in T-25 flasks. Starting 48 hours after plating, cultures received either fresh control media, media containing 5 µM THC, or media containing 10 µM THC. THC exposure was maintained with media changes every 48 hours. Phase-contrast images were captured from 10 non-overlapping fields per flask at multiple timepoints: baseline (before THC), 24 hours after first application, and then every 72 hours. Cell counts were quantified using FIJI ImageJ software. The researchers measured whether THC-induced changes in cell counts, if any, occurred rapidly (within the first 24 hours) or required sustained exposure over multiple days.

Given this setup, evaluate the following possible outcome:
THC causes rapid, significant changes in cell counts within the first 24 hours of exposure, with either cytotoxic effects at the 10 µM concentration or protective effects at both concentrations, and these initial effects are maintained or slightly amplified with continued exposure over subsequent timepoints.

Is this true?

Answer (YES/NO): NO